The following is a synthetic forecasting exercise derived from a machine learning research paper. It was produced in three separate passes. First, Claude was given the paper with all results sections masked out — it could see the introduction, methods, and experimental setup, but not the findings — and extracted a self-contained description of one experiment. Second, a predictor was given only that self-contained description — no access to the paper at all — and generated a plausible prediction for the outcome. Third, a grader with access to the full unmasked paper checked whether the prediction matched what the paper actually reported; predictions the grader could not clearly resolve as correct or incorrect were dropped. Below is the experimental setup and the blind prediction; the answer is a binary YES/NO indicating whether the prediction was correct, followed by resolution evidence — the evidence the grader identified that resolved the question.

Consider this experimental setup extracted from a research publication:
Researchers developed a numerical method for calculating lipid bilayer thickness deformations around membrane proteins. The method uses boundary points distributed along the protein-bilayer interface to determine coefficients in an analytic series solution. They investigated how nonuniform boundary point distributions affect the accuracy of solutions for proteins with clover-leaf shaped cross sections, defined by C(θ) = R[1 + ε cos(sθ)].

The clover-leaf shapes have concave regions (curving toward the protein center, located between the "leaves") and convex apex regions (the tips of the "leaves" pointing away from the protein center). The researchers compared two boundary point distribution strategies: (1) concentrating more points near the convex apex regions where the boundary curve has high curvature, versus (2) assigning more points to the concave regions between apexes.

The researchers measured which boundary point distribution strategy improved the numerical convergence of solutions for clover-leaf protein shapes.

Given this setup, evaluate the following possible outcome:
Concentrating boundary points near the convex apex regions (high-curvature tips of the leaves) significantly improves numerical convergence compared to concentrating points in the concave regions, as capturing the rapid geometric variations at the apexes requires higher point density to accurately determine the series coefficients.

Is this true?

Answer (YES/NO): NO